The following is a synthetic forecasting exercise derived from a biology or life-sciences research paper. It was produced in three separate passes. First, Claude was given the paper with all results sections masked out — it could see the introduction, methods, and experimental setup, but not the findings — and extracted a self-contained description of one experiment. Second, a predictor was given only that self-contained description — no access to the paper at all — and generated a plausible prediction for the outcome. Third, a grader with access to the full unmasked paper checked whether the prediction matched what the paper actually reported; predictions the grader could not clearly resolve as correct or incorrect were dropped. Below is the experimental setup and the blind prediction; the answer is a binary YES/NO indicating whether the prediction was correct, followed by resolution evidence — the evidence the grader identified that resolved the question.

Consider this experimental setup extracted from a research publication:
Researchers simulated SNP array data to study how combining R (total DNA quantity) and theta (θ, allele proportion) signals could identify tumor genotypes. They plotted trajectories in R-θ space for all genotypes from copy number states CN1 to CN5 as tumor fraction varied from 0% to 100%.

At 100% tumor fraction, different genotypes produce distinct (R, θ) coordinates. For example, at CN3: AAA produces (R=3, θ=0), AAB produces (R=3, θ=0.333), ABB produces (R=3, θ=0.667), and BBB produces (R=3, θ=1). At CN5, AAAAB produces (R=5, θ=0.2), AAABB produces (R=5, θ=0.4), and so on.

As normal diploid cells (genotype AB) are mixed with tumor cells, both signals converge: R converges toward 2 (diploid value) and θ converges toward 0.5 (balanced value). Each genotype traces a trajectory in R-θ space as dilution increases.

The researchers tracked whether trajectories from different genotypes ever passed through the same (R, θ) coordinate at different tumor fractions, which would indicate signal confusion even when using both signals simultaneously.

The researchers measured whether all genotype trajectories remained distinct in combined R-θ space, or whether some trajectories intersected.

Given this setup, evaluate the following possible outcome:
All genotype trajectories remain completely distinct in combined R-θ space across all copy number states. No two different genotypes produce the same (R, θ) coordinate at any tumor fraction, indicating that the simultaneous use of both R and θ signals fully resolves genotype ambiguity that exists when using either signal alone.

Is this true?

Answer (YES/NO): NO